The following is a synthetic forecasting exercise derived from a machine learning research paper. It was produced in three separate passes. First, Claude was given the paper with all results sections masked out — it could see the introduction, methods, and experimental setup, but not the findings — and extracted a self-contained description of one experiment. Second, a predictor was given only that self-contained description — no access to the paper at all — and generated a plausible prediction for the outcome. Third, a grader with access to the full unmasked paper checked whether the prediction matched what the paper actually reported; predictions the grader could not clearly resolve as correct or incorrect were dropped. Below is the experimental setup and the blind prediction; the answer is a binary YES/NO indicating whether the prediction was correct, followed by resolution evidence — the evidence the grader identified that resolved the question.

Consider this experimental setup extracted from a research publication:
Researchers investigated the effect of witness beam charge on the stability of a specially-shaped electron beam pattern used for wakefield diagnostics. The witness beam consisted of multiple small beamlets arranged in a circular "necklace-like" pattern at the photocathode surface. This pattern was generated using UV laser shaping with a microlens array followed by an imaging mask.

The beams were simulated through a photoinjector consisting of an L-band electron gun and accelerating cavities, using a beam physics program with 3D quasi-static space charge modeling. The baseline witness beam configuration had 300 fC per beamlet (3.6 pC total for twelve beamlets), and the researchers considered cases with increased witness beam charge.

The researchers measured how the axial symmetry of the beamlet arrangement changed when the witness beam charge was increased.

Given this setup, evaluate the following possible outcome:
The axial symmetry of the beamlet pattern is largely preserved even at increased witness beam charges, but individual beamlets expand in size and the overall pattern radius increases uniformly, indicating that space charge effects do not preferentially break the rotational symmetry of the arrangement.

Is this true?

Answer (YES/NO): NO